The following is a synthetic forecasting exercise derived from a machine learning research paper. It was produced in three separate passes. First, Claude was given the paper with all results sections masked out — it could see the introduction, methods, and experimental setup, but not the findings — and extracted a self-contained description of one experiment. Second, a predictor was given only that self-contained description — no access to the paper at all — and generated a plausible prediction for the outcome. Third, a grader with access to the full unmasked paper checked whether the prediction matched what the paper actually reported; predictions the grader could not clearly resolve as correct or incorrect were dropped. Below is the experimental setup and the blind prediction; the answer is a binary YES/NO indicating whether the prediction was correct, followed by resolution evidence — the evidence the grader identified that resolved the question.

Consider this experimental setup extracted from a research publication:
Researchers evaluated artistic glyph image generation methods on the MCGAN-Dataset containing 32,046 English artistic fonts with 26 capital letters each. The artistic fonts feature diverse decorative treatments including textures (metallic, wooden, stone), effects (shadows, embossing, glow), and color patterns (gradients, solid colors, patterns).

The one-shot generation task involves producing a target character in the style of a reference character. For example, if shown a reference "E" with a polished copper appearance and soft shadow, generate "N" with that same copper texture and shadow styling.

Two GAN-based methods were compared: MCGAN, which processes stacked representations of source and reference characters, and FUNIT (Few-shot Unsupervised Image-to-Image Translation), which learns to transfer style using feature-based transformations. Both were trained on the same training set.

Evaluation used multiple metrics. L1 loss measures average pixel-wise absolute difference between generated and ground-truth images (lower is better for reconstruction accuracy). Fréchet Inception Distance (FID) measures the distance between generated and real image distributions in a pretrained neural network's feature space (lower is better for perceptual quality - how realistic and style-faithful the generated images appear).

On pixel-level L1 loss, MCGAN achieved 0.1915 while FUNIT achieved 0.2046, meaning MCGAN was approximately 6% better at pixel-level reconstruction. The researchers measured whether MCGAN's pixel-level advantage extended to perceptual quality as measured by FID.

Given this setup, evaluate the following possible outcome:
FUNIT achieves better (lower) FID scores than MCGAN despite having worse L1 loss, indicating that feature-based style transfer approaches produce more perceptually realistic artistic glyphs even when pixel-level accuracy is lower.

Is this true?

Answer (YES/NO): YES